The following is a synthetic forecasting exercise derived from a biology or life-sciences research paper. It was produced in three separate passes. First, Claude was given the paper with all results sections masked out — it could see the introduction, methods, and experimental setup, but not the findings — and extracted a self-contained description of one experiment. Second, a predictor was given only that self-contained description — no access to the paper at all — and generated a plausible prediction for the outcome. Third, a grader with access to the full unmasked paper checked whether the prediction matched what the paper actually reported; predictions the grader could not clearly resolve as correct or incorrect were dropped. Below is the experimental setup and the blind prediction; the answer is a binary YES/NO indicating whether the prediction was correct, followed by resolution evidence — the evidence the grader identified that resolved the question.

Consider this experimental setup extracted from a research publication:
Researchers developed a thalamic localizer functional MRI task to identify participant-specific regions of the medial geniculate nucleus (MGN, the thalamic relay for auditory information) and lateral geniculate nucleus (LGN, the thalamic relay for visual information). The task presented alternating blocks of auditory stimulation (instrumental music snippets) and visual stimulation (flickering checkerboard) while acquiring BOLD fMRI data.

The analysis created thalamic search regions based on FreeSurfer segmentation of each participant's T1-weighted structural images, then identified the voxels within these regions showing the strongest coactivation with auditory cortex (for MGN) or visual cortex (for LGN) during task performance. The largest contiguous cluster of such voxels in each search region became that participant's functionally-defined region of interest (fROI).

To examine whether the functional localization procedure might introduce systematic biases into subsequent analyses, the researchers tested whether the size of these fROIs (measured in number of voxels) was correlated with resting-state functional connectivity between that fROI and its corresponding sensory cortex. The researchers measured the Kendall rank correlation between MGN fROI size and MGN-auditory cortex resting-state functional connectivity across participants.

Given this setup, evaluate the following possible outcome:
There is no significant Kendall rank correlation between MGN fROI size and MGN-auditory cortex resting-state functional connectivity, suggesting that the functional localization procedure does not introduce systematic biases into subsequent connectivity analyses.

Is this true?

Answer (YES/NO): YES